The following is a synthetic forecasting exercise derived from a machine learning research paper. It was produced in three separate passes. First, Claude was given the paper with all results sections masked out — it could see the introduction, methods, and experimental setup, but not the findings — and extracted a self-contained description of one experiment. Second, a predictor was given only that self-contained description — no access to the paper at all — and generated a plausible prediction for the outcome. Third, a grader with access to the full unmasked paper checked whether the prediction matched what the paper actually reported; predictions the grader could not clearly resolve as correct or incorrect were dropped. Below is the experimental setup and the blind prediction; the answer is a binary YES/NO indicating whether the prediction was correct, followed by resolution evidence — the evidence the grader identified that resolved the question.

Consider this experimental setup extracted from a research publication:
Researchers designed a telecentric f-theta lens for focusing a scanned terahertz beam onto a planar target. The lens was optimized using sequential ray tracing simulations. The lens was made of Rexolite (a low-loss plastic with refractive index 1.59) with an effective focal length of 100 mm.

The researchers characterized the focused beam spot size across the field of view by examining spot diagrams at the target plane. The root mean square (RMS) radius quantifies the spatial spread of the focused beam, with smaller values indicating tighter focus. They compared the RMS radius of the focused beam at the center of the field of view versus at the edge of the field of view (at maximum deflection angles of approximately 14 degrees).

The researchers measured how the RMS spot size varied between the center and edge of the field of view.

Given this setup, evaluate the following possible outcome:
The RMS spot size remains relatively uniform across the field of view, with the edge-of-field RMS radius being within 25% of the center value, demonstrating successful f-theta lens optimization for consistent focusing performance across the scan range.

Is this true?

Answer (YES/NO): NO